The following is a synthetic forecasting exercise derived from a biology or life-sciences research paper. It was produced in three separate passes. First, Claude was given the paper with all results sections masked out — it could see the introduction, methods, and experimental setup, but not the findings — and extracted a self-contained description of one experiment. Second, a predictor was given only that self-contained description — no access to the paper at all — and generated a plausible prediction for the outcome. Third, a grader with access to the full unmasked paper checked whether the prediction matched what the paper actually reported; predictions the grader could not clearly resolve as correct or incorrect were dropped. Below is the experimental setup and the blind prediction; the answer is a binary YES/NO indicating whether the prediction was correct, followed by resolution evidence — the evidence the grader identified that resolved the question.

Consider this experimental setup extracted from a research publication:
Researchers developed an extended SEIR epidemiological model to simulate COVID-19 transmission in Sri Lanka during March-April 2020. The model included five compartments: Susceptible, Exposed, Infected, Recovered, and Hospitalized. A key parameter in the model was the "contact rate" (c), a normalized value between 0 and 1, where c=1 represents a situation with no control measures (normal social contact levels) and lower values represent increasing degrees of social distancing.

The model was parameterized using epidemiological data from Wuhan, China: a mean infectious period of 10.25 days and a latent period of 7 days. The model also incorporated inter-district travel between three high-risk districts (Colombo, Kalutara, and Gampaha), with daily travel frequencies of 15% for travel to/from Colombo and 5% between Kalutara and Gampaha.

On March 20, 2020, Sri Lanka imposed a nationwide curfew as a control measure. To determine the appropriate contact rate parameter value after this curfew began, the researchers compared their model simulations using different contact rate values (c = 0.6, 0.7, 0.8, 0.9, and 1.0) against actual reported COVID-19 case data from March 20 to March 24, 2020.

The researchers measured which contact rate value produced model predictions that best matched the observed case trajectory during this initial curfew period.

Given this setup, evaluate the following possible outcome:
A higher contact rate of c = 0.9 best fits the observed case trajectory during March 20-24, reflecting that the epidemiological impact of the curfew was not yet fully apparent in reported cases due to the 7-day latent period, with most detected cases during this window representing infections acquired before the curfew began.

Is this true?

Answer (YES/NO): NO